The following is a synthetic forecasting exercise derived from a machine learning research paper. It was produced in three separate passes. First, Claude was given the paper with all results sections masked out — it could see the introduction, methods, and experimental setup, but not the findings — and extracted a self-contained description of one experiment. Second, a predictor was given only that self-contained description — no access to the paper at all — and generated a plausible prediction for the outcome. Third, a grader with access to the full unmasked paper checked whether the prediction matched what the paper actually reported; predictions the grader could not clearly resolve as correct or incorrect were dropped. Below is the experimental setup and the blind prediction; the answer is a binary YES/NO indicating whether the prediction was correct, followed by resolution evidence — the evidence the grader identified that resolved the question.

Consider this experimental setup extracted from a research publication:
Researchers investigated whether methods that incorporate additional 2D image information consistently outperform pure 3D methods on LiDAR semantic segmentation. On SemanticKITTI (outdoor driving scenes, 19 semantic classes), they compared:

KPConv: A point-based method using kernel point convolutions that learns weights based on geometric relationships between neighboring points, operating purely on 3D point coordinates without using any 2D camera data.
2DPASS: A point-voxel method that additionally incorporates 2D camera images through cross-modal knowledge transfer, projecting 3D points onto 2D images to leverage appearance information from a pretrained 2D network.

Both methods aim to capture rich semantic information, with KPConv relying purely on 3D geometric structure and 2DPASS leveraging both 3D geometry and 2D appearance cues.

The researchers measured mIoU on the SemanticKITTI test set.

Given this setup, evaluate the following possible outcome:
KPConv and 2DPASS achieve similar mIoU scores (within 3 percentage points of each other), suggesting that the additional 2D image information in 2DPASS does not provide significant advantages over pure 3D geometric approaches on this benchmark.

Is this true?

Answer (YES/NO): NO